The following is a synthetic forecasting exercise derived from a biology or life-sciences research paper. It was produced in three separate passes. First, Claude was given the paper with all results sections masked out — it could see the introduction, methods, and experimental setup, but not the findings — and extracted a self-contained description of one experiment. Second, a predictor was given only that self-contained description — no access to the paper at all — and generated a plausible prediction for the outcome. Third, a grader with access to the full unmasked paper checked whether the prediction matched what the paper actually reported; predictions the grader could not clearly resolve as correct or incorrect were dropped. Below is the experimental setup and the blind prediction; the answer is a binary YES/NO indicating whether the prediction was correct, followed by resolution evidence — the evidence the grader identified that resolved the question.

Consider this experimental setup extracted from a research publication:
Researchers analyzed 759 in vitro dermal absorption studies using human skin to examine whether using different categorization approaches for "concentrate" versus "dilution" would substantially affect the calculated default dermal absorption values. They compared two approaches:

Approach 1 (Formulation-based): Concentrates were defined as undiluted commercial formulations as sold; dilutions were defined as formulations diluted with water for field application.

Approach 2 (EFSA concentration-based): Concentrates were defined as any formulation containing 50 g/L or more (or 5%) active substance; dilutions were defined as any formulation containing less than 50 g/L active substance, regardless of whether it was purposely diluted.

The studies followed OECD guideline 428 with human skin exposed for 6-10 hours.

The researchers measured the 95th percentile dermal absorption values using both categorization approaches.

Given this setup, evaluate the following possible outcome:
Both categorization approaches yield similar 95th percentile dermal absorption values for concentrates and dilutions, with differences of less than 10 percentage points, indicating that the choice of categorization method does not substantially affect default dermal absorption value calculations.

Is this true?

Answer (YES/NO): YES